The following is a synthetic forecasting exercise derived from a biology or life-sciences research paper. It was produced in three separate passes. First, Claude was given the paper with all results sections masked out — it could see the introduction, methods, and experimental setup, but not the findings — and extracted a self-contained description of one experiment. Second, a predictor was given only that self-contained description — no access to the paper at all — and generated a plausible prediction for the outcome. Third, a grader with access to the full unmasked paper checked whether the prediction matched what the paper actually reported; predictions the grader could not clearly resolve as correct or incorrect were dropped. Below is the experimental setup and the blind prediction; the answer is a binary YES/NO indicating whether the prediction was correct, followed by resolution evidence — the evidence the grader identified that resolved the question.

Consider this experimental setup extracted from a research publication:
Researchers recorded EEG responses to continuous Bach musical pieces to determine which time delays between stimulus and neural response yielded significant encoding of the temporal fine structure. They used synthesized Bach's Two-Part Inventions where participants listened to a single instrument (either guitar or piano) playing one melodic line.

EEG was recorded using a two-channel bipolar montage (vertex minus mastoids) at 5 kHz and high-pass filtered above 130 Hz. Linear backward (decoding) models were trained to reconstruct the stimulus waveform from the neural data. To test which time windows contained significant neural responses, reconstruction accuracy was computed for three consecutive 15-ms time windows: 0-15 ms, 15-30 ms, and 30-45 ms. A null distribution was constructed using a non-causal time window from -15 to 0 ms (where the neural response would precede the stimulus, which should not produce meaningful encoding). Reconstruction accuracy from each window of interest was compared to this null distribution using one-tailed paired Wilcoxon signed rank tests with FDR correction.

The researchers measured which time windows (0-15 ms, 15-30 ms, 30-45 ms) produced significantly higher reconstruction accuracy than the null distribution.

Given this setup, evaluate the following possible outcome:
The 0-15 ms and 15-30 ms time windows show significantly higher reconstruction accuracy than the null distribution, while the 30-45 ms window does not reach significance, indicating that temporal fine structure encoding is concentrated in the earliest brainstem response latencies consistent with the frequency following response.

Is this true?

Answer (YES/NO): NO